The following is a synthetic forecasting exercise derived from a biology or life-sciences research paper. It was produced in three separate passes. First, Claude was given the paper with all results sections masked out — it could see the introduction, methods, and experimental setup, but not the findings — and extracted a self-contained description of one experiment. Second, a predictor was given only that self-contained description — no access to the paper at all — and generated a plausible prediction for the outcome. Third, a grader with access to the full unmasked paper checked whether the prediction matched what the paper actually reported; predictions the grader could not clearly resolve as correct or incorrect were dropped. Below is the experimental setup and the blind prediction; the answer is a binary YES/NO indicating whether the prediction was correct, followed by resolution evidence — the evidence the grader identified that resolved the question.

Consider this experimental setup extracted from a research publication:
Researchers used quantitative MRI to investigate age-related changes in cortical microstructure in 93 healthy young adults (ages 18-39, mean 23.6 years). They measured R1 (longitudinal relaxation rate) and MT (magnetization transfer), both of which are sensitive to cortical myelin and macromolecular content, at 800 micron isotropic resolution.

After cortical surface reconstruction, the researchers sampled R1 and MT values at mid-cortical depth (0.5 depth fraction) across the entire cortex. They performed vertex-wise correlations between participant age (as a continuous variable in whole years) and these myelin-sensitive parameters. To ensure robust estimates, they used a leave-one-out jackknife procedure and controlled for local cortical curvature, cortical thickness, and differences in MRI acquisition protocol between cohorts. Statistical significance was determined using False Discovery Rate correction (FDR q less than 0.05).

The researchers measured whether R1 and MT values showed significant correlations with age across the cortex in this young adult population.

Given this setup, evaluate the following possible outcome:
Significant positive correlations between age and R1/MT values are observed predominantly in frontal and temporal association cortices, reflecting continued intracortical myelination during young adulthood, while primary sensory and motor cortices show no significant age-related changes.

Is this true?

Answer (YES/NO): NO